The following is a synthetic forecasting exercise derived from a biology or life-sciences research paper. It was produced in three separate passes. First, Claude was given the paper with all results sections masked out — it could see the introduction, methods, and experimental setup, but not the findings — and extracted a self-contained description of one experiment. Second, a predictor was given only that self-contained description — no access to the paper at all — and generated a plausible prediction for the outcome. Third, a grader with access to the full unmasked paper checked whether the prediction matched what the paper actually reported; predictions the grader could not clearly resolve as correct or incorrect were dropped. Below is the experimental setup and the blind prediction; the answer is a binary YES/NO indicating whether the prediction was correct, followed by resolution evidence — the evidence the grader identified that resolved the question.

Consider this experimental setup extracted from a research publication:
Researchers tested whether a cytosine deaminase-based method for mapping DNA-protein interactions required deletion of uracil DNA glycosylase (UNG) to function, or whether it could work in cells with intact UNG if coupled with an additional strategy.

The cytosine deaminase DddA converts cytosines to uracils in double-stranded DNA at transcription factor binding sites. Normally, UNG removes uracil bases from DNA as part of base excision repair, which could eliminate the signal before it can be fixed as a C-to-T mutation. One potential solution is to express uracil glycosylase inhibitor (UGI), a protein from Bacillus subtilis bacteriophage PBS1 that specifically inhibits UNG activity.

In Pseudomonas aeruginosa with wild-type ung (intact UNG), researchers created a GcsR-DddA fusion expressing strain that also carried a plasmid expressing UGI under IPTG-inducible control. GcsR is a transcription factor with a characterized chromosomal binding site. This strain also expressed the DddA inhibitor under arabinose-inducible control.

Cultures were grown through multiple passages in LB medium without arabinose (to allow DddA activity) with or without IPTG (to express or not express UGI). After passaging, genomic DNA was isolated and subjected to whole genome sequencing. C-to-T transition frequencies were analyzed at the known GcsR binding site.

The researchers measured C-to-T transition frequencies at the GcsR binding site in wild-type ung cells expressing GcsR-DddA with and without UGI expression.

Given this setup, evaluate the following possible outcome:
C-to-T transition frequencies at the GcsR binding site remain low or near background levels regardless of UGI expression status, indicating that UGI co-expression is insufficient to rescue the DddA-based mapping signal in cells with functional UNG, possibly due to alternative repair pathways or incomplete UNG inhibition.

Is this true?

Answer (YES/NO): NO